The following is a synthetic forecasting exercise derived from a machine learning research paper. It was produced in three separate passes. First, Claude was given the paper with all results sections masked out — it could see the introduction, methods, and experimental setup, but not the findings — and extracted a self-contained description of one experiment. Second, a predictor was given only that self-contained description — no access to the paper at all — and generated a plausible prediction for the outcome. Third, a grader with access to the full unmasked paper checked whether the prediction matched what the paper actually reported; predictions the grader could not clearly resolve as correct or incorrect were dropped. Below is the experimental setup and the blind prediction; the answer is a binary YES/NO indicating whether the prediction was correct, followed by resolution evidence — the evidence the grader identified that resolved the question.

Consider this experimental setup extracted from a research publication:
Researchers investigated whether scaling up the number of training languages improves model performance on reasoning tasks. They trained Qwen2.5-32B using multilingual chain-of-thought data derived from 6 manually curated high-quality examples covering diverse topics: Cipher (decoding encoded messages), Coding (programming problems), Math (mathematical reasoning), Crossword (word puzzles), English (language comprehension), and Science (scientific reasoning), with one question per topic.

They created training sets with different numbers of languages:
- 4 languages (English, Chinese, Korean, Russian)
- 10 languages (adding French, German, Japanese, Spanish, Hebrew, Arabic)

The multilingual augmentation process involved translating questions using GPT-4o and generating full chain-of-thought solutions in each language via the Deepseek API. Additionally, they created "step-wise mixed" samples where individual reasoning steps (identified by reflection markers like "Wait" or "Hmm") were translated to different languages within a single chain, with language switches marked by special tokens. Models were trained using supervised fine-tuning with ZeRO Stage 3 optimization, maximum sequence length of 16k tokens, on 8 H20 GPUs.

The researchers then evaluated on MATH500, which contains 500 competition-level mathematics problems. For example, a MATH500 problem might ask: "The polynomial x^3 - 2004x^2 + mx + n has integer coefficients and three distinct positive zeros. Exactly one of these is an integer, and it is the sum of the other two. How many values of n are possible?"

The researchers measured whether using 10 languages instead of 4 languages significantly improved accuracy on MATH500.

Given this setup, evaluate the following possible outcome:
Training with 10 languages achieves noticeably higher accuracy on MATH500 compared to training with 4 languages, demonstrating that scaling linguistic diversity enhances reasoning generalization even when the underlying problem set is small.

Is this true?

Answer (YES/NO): NO